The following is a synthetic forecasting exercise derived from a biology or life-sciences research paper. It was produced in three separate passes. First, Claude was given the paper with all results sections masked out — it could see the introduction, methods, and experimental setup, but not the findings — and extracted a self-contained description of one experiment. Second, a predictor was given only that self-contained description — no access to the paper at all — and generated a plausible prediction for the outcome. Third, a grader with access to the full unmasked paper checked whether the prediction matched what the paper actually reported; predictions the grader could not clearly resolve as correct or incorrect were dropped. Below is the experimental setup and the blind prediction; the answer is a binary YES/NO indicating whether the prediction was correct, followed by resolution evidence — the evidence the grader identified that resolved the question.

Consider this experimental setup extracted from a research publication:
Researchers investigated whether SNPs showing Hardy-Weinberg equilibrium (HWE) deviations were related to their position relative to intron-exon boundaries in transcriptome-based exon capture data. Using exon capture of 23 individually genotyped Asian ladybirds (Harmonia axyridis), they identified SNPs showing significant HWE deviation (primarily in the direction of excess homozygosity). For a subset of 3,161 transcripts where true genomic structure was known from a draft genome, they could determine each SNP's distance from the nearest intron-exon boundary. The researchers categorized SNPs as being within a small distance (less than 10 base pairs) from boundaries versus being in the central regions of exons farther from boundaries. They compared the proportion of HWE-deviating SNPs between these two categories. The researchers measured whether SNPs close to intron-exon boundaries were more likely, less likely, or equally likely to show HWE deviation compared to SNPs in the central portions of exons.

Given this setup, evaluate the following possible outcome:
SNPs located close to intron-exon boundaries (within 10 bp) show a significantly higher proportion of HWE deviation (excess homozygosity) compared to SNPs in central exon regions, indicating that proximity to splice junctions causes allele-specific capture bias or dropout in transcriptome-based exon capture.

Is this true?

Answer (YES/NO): YES